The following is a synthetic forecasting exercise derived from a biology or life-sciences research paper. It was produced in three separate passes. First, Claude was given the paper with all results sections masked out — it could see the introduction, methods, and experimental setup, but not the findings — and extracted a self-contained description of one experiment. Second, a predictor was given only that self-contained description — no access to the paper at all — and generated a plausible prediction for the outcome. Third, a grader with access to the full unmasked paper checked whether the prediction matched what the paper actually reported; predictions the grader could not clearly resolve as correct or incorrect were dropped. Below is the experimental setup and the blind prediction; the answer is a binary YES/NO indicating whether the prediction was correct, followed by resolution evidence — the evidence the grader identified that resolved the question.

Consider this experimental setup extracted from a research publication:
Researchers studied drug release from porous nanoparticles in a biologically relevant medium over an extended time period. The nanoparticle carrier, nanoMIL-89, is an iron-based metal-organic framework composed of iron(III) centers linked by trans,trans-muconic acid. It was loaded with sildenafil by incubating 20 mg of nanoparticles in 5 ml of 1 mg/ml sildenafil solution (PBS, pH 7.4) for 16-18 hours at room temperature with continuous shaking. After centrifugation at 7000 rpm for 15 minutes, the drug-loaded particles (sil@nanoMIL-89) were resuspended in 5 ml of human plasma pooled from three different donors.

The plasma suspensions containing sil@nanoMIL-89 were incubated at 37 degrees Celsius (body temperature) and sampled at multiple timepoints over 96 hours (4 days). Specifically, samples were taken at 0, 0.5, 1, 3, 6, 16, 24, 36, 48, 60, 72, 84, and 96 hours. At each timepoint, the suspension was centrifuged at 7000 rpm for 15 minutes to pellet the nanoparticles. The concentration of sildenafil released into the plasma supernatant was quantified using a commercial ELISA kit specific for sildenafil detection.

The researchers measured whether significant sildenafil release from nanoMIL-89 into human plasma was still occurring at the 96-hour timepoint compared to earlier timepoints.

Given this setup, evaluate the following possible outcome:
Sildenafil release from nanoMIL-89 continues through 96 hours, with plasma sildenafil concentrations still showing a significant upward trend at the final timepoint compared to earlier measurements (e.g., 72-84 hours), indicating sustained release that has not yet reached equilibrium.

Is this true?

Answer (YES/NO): NO